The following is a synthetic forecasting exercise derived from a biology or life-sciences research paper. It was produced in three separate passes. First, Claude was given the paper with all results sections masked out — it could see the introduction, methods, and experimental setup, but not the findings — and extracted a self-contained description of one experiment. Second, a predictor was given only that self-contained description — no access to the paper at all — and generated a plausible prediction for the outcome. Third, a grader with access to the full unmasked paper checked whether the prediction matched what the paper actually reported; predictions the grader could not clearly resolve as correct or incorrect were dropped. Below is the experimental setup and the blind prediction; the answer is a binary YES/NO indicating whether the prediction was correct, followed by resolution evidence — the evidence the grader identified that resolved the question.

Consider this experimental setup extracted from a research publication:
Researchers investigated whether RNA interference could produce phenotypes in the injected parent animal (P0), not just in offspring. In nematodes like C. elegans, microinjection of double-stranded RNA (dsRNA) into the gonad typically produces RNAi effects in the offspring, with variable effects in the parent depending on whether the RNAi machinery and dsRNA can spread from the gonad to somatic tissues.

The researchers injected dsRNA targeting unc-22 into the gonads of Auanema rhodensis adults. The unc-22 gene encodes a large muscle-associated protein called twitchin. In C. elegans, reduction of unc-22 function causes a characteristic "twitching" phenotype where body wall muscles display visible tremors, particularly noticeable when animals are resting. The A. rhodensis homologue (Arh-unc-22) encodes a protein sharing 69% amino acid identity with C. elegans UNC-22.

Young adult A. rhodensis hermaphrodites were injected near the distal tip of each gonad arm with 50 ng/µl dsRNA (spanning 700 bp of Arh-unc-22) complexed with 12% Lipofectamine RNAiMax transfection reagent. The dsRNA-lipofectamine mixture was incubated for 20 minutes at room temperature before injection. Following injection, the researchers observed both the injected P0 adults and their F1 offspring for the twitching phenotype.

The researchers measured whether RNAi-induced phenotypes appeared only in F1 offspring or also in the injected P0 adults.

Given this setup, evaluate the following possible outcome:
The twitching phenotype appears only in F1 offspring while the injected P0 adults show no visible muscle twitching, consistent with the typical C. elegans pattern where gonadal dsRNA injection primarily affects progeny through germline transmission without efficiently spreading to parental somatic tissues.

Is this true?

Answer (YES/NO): NO